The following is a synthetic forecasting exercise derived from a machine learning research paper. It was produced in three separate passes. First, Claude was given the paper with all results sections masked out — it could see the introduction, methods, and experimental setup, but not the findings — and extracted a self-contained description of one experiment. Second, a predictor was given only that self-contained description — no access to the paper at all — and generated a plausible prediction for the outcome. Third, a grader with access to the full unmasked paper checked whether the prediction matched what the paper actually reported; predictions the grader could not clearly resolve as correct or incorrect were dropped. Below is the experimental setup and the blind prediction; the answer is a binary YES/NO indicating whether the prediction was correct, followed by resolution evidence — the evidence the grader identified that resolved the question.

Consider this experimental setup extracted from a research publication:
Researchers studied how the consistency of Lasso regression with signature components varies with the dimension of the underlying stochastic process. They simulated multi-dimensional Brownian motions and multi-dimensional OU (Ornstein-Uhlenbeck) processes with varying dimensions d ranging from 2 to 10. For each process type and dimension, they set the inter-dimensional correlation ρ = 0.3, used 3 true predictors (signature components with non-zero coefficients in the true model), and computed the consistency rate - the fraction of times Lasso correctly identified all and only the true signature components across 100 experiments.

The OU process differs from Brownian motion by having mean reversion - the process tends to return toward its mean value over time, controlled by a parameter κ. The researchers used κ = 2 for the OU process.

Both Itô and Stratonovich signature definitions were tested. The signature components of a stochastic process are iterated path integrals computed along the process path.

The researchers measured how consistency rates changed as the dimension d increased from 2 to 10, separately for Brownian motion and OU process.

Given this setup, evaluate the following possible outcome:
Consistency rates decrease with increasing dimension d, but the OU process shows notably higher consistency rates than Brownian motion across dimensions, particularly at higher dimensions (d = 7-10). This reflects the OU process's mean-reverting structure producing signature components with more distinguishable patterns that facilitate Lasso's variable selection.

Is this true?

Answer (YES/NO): NO